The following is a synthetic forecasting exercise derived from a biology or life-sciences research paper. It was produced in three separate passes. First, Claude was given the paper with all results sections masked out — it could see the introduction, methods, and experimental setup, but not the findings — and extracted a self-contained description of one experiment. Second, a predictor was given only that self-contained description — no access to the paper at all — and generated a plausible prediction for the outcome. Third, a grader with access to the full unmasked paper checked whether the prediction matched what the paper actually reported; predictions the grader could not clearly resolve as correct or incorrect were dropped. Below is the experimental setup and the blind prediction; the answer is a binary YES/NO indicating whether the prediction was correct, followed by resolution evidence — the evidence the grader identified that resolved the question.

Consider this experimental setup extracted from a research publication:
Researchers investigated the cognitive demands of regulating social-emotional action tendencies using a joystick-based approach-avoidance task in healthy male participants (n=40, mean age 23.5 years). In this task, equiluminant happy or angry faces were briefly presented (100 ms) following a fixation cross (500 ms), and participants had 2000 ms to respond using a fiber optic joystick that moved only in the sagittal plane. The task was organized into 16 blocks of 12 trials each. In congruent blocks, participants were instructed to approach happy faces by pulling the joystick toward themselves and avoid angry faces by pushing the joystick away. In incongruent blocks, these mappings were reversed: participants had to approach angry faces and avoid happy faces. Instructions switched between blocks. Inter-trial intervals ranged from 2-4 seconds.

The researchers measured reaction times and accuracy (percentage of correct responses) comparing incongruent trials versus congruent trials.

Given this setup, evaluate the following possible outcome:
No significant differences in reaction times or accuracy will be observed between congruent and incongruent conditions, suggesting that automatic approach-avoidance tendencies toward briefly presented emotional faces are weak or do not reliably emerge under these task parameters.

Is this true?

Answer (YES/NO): NO